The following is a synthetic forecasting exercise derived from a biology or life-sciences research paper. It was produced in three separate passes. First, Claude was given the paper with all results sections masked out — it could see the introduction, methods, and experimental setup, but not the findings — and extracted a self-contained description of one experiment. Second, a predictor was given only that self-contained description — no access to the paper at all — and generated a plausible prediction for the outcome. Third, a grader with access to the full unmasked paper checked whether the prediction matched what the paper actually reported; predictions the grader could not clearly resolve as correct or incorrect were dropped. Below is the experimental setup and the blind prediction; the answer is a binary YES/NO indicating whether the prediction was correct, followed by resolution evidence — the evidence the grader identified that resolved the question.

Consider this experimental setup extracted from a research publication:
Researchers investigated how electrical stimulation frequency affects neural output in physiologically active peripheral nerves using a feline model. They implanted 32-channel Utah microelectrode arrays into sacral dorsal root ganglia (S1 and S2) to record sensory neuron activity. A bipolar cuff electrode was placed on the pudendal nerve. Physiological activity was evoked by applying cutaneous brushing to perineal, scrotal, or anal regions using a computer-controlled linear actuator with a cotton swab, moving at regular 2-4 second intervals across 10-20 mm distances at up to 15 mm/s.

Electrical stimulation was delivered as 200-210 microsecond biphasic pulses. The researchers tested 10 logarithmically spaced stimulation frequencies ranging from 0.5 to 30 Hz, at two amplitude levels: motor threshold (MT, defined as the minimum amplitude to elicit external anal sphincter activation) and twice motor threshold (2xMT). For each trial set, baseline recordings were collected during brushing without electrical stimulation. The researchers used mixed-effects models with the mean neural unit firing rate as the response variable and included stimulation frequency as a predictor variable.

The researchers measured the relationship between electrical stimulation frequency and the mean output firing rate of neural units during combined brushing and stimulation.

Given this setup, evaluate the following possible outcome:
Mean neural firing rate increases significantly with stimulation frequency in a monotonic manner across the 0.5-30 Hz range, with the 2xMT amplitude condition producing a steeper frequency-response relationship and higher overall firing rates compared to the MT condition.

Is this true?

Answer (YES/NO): NO